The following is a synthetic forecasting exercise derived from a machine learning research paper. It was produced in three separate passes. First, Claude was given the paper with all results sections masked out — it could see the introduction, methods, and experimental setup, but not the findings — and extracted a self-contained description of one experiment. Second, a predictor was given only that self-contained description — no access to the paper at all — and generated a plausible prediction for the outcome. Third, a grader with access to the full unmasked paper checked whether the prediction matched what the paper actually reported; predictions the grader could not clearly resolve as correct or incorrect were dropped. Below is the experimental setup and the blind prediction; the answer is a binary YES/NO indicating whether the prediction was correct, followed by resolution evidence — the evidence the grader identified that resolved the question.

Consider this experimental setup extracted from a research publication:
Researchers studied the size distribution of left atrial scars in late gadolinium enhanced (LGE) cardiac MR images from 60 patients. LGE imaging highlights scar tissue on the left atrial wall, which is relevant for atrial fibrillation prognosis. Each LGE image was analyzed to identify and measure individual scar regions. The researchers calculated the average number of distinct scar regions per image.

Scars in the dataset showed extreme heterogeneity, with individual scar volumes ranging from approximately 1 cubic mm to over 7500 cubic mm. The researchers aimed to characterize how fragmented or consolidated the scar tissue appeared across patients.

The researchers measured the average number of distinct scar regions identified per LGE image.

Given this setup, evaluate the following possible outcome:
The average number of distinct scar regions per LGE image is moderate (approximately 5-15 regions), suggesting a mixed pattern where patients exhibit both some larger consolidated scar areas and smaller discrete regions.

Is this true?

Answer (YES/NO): NO